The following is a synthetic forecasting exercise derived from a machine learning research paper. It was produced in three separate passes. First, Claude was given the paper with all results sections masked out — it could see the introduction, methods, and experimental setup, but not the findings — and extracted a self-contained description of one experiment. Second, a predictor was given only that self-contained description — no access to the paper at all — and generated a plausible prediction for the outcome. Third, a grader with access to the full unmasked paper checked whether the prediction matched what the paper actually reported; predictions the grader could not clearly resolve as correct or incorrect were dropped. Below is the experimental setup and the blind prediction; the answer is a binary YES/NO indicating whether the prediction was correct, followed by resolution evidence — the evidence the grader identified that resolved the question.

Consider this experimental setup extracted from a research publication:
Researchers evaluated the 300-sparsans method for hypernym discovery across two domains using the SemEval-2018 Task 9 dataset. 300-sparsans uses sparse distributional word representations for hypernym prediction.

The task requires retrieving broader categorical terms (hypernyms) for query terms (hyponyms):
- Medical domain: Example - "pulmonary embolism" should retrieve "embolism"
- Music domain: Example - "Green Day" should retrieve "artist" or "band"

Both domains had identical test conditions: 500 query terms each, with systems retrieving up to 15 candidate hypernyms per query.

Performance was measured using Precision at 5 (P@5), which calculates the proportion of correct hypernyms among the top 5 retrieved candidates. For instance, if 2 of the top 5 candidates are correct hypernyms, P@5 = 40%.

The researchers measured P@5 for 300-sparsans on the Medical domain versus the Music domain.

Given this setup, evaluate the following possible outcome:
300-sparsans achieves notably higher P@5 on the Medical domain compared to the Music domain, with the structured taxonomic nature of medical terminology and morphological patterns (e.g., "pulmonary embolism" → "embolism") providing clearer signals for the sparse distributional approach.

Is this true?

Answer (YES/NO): NO